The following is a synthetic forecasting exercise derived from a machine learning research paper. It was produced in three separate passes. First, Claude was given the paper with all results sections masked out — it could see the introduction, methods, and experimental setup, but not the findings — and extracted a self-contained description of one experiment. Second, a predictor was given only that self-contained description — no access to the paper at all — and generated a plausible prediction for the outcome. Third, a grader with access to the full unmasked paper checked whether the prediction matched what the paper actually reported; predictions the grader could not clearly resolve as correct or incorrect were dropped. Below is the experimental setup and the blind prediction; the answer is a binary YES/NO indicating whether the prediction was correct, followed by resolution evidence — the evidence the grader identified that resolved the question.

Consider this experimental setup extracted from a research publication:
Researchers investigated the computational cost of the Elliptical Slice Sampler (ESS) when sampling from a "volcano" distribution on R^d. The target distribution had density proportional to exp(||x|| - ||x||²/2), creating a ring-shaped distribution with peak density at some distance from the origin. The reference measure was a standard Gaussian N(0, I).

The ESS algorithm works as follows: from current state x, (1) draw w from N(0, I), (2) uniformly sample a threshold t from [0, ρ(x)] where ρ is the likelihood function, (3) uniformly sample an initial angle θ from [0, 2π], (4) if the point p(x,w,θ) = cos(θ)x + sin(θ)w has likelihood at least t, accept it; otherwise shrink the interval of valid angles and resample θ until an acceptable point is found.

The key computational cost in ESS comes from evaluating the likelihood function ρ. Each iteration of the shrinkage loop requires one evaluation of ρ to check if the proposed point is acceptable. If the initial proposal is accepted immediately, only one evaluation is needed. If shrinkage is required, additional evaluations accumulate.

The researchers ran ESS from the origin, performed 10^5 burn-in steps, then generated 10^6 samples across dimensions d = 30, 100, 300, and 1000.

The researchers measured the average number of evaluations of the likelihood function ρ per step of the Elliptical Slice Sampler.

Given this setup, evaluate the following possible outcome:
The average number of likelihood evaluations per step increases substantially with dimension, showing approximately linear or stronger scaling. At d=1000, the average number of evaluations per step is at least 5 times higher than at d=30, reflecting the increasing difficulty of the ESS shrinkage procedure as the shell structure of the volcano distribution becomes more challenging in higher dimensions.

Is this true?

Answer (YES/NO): NO